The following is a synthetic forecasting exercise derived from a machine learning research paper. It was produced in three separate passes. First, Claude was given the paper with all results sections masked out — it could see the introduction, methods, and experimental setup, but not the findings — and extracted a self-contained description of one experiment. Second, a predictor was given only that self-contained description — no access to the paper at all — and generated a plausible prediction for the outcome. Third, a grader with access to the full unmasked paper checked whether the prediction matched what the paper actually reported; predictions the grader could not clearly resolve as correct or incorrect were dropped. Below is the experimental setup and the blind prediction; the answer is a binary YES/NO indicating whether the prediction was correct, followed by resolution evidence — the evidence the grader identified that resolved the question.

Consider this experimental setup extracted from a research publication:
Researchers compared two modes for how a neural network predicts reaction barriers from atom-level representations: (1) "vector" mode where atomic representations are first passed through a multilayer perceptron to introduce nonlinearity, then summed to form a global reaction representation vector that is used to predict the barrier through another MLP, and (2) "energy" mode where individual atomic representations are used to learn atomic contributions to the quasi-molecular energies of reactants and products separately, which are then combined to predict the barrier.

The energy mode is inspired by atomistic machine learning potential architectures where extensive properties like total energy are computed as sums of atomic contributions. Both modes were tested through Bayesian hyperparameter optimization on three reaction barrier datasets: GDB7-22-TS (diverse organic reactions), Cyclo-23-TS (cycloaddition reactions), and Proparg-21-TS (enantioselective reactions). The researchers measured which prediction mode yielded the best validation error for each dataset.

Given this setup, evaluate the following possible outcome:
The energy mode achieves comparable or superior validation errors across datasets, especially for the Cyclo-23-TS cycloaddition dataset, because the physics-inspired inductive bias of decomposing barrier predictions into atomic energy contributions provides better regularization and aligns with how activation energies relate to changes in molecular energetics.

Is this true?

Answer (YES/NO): NO